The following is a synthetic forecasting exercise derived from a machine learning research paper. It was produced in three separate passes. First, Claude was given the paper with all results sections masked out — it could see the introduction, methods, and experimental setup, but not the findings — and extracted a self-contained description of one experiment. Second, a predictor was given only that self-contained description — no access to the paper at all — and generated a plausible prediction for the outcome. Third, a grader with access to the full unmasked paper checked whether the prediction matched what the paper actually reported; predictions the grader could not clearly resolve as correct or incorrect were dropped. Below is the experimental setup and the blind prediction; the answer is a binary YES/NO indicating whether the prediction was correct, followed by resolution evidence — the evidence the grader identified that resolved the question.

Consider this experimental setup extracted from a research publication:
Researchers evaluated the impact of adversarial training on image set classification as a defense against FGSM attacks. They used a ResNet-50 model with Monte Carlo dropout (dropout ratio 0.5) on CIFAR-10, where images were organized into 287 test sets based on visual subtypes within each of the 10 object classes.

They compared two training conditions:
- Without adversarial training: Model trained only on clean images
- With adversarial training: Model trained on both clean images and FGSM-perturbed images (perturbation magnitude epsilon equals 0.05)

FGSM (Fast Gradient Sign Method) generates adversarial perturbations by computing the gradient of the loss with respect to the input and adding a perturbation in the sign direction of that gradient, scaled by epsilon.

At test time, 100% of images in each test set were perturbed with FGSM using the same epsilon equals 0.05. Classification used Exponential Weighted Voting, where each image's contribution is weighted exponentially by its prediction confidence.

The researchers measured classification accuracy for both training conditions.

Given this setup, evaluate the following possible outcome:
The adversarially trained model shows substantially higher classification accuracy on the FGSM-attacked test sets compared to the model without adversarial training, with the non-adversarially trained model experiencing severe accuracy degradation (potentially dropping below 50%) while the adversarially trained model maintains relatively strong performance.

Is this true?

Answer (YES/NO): NO